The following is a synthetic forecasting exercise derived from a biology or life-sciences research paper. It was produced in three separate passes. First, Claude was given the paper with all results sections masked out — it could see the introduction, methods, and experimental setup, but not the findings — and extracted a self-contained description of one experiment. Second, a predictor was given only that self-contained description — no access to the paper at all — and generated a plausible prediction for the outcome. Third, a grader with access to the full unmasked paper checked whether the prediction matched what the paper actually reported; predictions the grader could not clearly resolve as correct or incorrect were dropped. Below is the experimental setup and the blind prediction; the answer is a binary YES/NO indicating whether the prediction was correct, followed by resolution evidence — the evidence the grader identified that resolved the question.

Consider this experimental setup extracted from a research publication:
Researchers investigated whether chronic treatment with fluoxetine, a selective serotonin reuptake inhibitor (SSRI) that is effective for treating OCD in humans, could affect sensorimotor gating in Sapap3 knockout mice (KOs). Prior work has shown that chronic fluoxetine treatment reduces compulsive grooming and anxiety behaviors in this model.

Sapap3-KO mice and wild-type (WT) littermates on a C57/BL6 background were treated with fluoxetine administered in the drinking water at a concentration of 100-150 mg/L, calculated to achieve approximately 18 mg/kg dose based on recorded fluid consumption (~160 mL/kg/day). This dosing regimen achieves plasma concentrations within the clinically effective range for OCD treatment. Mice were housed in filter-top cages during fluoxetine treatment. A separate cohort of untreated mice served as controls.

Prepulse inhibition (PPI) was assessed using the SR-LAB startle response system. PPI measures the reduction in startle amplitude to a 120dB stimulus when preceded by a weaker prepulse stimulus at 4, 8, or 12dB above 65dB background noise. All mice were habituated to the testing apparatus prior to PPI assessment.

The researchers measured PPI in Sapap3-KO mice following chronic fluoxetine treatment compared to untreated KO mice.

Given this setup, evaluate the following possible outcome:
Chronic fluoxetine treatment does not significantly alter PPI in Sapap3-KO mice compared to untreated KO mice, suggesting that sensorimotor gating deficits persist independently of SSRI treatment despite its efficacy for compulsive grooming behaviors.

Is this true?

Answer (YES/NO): NO